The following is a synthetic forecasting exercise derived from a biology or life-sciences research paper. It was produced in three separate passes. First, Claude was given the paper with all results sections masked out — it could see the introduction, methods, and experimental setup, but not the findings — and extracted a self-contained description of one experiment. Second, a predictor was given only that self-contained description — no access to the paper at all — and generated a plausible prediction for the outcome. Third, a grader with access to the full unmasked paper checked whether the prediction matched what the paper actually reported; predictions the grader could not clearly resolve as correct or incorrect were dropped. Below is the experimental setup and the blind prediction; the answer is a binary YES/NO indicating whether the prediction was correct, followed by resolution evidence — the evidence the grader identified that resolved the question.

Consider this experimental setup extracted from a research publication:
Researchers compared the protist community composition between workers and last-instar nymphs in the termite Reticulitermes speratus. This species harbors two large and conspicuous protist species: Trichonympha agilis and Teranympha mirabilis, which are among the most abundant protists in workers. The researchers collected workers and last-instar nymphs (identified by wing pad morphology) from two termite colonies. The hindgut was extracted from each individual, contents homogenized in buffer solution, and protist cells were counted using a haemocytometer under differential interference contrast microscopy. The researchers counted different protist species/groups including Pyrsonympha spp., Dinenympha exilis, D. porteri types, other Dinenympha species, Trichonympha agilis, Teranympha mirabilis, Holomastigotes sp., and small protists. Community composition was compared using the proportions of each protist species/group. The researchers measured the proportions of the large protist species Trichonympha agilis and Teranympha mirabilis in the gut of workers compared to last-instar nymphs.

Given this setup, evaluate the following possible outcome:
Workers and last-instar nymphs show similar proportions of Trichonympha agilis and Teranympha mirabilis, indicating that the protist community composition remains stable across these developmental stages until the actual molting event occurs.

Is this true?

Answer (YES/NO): NO